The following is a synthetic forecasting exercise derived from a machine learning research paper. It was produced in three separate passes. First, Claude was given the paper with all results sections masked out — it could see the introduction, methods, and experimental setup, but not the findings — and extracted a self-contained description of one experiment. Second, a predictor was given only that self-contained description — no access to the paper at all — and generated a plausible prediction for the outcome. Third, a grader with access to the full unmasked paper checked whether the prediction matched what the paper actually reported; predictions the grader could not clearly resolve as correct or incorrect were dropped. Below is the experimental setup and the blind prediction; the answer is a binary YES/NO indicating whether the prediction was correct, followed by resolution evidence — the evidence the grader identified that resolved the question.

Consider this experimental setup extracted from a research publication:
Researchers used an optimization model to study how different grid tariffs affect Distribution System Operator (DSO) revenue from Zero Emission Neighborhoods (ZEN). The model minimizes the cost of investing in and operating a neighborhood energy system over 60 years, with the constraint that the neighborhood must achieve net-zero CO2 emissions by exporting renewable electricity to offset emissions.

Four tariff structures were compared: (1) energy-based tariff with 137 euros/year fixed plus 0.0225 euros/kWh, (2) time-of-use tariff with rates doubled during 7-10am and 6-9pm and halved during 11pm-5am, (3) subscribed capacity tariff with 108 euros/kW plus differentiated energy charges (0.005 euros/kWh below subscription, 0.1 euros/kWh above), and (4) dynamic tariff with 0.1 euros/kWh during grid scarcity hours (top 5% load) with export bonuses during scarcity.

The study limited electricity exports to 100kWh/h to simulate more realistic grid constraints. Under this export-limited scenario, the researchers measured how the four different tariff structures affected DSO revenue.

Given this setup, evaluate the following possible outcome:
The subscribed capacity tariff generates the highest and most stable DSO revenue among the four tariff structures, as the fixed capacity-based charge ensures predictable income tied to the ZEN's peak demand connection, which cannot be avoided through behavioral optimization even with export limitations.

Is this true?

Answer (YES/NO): YES